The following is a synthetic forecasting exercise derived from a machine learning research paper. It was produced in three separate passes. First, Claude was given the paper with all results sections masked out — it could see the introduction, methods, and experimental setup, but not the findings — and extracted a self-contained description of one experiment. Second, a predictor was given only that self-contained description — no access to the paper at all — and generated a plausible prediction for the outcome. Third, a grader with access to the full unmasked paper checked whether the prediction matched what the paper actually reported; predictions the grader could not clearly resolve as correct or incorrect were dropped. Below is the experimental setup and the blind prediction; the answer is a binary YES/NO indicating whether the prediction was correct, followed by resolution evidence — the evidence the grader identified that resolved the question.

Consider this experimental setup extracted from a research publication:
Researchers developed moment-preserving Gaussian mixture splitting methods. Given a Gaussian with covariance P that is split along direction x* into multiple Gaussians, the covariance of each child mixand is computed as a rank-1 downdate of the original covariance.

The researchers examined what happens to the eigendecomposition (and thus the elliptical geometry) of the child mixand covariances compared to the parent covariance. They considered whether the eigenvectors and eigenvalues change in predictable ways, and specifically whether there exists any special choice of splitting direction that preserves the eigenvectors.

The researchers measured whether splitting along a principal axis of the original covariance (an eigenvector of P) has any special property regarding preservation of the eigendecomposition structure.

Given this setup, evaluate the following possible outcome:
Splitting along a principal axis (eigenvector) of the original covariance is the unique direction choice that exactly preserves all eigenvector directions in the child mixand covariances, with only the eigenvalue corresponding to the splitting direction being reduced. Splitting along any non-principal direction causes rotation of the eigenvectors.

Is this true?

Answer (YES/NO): YES